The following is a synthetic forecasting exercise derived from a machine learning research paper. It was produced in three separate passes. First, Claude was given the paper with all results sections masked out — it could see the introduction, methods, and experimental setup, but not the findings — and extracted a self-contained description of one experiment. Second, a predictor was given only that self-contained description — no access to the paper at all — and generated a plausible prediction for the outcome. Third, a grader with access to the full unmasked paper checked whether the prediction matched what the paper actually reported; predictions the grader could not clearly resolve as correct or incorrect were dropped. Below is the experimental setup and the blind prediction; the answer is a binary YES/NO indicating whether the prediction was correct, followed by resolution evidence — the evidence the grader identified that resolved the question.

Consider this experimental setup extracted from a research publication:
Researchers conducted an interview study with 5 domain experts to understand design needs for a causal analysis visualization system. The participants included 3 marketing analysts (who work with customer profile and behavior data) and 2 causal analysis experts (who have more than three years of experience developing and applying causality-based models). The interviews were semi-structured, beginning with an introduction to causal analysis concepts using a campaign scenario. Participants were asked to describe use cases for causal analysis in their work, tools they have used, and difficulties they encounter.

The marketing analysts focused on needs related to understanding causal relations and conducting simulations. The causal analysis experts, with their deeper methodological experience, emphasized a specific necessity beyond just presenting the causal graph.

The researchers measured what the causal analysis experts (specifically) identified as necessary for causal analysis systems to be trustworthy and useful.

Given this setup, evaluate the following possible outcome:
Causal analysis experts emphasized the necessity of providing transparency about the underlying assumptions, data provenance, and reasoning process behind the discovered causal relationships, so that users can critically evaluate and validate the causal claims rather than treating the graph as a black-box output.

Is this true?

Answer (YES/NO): NO